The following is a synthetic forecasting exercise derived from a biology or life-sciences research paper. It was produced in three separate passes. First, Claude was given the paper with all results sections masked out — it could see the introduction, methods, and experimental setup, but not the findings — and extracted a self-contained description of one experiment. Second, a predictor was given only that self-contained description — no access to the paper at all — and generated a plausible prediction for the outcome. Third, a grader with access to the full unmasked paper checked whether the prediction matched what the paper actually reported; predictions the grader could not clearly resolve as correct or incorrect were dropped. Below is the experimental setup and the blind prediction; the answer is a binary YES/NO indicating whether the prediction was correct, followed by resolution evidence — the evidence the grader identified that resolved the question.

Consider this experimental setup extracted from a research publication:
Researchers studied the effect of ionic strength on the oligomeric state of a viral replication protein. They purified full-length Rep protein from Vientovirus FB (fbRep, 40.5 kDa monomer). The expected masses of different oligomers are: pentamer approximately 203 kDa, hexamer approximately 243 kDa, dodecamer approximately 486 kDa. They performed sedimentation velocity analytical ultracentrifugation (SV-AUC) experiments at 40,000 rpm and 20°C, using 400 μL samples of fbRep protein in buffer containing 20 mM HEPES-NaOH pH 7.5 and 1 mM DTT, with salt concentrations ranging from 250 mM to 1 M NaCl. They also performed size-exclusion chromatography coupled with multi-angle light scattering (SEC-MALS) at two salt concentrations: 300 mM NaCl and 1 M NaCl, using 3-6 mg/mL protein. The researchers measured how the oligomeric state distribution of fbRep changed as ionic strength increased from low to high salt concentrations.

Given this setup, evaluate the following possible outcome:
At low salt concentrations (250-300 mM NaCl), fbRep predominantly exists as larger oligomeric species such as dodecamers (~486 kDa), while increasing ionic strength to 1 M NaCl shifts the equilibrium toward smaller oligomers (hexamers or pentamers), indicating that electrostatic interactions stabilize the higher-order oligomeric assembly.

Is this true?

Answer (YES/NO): NO